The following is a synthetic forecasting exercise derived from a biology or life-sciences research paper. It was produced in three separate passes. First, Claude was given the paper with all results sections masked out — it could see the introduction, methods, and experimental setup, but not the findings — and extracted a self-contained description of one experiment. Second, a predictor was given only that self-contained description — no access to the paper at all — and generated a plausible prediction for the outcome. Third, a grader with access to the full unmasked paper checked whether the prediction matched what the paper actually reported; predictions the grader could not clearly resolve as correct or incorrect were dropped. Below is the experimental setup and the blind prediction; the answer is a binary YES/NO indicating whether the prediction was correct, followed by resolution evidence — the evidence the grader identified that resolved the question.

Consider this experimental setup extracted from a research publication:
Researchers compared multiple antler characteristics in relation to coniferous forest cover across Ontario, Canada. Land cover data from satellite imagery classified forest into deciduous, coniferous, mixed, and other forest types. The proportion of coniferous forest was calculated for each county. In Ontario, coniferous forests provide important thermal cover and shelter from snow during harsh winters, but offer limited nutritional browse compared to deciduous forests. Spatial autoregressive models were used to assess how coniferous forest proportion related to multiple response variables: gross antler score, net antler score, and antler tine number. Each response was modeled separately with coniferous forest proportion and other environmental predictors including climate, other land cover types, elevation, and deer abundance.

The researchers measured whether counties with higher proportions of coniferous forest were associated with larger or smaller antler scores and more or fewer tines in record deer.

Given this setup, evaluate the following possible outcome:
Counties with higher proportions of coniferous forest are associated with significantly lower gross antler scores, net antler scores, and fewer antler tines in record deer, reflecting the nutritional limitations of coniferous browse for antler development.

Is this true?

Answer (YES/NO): NO